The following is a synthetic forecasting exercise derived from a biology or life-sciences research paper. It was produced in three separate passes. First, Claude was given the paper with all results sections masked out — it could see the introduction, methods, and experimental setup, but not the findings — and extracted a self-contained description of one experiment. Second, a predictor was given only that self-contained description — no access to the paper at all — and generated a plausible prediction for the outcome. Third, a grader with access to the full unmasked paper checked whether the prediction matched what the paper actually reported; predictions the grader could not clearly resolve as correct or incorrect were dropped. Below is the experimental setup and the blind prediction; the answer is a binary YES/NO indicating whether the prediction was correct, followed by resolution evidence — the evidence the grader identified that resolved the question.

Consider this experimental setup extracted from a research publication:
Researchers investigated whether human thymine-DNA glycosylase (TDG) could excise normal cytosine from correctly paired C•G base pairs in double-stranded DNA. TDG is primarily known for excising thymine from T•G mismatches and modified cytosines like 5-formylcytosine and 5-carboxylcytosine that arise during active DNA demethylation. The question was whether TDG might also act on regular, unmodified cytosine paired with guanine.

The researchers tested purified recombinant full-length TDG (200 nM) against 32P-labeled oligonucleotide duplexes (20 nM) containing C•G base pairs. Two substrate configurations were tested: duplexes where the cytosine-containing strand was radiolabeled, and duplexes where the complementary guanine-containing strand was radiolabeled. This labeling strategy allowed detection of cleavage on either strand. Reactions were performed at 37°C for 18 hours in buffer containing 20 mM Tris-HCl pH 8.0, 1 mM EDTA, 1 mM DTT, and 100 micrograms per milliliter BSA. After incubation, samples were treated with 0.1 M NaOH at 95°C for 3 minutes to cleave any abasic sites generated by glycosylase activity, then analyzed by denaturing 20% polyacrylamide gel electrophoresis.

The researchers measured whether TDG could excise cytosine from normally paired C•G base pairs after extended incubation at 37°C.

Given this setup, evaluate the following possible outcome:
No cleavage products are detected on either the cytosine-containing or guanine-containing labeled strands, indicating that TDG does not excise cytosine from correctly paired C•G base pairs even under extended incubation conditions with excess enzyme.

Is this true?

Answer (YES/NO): NO